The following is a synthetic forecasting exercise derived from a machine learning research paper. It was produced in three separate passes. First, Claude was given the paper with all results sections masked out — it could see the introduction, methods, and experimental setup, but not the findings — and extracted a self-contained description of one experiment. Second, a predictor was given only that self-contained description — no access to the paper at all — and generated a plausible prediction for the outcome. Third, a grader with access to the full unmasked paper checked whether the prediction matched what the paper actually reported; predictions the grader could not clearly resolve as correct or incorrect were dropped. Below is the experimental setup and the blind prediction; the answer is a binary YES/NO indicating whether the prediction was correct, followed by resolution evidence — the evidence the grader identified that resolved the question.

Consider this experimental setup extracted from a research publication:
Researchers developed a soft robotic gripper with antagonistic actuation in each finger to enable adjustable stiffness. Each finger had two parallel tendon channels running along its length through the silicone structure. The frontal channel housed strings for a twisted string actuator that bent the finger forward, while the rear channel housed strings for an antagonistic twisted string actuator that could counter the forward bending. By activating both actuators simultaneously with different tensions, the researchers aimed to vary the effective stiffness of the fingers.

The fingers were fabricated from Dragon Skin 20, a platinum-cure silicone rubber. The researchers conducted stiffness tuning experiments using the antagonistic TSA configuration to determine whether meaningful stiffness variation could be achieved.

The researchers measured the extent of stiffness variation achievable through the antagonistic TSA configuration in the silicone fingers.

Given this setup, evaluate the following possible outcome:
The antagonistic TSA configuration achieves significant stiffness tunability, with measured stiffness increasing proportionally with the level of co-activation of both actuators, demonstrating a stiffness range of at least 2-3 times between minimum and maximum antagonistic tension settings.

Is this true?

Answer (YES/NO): NO